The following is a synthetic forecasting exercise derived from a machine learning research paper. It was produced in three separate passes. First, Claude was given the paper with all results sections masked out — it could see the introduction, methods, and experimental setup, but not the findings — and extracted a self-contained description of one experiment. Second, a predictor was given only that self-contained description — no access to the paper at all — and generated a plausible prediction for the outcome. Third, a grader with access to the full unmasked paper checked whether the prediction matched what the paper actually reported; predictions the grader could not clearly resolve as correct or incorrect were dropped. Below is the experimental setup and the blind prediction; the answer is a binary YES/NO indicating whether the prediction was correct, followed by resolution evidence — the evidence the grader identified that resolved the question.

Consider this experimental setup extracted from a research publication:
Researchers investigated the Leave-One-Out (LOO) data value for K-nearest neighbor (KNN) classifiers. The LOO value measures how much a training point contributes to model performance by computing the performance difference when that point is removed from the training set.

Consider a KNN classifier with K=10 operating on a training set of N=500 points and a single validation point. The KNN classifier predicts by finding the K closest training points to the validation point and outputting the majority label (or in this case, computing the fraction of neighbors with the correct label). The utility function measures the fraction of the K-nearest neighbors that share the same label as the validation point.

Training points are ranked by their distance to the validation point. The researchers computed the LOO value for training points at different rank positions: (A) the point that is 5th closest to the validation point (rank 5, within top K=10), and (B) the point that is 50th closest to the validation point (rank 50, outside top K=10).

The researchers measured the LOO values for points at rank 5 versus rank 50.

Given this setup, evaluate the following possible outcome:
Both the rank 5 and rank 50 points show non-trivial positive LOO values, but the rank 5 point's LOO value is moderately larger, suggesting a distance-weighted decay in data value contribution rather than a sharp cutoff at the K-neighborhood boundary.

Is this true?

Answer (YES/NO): NO